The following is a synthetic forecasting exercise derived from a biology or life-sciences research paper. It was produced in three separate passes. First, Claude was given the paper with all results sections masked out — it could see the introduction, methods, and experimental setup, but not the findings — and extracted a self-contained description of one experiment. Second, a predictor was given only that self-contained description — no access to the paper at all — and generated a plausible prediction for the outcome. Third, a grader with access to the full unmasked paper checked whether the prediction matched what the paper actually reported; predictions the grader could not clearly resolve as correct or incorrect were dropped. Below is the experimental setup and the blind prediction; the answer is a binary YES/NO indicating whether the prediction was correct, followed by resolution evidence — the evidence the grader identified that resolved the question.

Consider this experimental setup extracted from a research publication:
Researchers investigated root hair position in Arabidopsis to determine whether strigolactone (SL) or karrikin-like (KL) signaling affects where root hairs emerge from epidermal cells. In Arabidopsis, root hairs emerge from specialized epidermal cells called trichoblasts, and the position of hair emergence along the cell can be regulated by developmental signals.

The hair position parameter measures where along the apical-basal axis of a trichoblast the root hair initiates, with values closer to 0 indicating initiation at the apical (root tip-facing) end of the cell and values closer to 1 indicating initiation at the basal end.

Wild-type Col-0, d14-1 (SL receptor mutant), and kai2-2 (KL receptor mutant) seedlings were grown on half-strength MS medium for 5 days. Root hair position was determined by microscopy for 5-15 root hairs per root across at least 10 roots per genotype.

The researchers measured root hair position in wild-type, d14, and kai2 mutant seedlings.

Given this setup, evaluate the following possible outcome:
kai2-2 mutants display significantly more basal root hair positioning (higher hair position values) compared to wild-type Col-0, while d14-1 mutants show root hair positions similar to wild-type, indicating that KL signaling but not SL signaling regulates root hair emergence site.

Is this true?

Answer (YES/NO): NO